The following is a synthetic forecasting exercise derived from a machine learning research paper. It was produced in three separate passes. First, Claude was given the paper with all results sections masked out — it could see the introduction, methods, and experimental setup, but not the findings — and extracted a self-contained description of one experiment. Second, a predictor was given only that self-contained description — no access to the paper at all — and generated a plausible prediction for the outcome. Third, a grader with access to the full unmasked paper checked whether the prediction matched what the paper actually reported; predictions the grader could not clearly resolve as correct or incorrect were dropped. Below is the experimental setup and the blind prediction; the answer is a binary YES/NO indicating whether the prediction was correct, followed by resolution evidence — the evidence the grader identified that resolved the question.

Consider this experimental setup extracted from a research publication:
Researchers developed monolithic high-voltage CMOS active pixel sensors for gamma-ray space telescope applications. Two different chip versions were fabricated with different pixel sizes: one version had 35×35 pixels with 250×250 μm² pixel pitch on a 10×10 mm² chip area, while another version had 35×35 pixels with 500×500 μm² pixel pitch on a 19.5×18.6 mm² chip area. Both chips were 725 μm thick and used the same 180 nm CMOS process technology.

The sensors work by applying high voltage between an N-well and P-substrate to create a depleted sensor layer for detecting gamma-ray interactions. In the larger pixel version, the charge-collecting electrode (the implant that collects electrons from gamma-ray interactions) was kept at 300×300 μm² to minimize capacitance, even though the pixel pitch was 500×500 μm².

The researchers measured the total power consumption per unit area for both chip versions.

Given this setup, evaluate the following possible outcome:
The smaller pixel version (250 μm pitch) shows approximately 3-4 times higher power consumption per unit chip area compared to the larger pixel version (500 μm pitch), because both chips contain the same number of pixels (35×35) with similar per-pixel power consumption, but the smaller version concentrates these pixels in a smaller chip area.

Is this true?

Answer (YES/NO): NO